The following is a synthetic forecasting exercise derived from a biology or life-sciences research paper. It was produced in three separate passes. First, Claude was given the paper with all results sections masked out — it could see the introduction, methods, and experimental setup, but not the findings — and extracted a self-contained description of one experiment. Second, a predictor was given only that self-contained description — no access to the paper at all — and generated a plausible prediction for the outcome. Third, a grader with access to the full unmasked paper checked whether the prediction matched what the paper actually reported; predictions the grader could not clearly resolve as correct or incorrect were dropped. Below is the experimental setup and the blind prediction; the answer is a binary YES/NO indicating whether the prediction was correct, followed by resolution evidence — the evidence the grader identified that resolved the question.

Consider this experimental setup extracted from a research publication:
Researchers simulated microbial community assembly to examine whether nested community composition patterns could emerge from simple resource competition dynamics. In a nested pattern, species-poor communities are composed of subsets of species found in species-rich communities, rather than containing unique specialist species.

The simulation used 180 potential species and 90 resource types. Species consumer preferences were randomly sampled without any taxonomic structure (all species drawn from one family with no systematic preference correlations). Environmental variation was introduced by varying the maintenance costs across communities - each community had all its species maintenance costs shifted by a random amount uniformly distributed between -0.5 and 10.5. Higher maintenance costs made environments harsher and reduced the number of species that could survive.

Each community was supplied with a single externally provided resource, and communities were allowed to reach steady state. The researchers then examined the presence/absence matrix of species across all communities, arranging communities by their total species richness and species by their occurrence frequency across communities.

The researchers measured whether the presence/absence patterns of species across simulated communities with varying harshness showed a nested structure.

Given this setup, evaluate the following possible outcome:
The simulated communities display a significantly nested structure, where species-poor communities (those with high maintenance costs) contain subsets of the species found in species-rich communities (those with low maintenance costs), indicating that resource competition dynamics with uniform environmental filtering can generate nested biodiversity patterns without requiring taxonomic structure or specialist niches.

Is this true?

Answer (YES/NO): YES